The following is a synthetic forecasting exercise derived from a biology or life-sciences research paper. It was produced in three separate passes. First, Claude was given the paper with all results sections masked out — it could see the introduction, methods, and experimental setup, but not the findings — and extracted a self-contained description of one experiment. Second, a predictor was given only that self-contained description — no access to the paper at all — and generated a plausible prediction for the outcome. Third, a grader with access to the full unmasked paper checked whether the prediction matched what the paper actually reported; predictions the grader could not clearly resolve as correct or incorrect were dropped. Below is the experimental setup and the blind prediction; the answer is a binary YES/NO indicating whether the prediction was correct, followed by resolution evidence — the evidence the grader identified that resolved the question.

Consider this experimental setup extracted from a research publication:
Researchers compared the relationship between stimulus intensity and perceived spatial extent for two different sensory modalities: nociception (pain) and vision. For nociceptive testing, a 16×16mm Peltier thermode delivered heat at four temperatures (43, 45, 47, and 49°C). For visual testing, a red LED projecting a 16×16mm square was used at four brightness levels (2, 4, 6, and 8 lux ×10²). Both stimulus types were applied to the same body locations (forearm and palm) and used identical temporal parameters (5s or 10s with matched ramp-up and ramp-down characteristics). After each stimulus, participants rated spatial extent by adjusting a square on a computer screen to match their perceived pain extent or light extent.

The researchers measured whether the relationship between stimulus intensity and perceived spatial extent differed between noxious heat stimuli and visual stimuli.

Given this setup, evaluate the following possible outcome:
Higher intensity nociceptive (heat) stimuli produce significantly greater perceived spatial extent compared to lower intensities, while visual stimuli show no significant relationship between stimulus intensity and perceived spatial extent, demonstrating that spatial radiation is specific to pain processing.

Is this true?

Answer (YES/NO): NO